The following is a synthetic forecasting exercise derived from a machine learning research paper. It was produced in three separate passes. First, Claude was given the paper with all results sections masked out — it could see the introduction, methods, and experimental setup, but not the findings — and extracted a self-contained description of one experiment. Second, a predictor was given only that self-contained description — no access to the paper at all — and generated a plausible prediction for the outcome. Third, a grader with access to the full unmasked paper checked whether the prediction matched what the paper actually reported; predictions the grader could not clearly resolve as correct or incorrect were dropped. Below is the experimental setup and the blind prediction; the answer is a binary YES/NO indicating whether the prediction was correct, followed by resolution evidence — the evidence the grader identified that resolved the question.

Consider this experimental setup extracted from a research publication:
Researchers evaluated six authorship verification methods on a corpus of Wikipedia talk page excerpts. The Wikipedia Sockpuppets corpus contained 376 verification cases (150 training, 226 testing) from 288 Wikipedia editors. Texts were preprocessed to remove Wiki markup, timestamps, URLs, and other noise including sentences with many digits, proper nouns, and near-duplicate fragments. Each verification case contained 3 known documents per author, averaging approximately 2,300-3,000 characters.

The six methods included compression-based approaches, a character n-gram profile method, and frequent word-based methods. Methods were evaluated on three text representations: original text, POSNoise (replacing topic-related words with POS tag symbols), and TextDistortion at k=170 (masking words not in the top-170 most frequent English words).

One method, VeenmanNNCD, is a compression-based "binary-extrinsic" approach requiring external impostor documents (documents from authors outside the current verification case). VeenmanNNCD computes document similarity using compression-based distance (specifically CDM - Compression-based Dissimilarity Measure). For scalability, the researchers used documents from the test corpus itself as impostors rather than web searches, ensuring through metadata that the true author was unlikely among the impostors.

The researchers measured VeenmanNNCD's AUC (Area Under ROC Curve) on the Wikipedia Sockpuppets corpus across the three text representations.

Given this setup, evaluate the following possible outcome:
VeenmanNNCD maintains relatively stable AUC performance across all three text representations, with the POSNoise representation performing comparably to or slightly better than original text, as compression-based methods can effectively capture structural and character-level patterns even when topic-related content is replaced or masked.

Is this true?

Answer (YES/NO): NO